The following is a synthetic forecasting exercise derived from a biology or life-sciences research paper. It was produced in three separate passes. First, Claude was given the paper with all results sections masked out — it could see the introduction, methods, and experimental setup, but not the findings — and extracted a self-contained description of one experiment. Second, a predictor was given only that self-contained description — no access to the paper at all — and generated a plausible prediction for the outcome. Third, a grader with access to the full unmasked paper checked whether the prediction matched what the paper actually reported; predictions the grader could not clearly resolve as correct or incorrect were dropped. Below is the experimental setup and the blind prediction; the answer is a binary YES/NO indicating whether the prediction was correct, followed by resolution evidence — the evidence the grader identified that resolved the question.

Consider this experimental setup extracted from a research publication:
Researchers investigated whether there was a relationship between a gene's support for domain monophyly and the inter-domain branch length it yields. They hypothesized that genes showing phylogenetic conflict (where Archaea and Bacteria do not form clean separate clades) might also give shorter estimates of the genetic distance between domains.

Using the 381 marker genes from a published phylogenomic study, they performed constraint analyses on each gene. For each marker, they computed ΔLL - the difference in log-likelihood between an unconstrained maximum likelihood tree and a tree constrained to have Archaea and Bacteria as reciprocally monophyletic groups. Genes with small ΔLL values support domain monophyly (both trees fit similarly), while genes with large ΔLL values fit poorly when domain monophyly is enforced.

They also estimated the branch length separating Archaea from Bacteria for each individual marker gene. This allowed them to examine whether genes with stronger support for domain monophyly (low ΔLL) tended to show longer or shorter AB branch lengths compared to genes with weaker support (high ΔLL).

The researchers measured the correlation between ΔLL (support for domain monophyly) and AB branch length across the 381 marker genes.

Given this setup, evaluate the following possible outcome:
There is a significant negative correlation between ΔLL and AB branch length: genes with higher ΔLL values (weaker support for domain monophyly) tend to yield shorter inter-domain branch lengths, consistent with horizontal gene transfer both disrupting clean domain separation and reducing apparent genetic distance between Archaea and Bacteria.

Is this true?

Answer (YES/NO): YES